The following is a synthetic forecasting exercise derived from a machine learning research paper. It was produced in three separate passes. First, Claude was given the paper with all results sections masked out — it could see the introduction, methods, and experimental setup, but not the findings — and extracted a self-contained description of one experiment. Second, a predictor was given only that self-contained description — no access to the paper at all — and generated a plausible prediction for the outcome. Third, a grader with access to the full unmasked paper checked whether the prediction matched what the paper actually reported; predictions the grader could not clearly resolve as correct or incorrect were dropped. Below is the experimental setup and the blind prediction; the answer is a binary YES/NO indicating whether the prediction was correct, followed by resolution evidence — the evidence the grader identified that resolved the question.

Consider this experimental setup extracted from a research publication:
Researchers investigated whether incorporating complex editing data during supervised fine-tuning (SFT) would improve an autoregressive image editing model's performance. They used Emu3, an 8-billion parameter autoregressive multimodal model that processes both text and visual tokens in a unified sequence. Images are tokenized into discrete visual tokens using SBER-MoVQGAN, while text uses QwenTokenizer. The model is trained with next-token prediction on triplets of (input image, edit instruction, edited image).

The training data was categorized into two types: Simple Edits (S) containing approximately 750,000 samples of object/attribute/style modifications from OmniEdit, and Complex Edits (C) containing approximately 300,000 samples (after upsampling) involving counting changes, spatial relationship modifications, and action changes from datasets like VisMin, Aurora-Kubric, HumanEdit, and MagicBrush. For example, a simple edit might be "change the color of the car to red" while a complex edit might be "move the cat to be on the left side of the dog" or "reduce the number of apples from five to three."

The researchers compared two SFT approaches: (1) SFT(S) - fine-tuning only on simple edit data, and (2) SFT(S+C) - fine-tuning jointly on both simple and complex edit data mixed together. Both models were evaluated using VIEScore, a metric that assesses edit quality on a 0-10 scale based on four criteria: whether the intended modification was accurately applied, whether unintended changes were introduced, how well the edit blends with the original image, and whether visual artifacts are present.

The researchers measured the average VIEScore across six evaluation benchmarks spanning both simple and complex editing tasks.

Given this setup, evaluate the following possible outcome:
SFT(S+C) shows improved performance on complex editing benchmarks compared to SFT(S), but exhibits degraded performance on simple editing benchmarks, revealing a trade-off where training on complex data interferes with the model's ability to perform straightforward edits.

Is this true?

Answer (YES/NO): NO